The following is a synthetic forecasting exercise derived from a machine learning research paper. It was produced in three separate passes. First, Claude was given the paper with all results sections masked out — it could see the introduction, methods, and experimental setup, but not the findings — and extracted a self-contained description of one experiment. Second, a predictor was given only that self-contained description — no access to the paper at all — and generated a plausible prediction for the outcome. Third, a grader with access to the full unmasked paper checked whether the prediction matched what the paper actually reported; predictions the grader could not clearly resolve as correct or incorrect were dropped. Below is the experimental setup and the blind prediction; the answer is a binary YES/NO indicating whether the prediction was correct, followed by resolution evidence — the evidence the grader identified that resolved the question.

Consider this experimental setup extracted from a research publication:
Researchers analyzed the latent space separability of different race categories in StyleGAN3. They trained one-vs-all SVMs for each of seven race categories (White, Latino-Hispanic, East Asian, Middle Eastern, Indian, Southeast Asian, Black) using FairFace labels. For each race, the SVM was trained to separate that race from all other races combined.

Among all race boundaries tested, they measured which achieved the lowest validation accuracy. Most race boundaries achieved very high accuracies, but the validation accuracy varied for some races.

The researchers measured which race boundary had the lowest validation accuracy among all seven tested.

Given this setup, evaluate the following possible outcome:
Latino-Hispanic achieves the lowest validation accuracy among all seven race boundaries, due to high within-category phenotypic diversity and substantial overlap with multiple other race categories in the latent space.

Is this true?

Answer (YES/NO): NO